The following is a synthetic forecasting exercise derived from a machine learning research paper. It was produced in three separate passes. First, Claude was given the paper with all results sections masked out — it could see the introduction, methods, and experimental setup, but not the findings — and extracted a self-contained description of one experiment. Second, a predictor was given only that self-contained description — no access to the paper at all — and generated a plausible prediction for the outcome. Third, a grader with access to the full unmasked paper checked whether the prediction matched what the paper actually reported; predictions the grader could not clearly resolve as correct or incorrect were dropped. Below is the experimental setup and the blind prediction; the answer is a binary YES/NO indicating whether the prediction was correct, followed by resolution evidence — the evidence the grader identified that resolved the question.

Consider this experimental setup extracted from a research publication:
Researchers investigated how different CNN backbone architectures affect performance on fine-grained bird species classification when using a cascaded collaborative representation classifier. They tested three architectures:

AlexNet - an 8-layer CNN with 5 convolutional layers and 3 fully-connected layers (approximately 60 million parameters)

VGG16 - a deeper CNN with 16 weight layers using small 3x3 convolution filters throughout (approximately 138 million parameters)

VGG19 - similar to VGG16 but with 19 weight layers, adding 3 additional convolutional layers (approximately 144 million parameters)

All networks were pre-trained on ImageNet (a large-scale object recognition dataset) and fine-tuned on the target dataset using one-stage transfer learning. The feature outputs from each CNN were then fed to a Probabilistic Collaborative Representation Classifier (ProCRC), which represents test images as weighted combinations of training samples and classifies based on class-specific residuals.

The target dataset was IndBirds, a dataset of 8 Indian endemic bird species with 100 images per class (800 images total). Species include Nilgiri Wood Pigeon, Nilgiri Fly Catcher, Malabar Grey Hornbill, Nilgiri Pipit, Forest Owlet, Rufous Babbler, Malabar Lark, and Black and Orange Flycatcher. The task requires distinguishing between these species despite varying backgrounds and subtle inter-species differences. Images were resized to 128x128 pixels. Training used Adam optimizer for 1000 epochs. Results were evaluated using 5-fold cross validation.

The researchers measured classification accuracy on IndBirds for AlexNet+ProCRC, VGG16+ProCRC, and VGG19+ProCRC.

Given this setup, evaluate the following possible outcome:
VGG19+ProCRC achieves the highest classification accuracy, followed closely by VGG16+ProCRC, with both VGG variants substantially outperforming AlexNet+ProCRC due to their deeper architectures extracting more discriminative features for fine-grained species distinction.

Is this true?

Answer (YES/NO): YES